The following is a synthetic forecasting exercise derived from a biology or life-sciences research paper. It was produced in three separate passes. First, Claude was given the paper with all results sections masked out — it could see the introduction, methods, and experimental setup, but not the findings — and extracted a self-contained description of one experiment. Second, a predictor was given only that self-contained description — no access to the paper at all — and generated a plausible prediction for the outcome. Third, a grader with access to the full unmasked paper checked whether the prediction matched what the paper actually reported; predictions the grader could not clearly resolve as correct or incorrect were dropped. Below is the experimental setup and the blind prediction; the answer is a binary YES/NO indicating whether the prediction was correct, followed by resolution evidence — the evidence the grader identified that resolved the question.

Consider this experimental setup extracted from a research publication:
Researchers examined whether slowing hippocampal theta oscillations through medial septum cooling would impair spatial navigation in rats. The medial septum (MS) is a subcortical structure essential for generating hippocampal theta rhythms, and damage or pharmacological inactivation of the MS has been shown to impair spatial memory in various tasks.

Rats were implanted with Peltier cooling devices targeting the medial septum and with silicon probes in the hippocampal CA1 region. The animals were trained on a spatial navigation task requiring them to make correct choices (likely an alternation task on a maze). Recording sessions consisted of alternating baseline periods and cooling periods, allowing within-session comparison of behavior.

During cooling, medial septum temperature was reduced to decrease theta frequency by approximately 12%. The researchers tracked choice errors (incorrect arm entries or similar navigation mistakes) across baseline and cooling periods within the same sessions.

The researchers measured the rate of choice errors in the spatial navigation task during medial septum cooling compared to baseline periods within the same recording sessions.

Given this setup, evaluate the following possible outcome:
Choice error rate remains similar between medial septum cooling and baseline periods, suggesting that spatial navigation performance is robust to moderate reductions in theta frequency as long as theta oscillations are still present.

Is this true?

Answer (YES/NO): NO